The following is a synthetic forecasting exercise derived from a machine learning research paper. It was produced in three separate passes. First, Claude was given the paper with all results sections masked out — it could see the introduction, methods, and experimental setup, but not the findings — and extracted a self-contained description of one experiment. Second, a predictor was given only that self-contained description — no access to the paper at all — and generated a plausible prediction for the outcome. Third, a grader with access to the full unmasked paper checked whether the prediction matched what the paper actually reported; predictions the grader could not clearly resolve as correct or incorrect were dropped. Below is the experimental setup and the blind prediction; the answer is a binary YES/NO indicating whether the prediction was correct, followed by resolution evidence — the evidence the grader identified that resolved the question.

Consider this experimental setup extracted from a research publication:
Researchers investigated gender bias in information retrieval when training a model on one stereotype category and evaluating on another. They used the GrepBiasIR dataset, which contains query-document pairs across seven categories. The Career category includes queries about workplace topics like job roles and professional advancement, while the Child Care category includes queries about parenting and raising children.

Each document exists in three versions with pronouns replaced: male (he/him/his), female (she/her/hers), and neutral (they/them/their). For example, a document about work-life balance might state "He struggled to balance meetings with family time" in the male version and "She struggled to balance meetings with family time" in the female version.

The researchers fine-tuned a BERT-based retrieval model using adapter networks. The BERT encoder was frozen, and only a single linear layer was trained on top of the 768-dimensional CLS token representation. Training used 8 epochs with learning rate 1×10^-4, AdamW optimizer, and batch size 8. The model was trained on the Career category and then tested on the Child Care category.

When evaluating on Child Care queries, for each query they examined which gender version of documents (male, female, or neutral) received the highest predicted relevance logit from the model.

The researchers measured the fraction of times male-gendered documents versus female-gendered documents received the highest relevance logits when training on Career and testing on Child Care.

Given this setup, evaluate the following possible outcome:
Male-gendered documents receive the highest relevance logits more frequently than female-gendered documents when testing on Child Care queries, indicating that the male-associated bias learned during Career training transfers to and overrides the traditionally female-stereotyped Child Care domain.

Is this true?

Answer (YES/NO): YES